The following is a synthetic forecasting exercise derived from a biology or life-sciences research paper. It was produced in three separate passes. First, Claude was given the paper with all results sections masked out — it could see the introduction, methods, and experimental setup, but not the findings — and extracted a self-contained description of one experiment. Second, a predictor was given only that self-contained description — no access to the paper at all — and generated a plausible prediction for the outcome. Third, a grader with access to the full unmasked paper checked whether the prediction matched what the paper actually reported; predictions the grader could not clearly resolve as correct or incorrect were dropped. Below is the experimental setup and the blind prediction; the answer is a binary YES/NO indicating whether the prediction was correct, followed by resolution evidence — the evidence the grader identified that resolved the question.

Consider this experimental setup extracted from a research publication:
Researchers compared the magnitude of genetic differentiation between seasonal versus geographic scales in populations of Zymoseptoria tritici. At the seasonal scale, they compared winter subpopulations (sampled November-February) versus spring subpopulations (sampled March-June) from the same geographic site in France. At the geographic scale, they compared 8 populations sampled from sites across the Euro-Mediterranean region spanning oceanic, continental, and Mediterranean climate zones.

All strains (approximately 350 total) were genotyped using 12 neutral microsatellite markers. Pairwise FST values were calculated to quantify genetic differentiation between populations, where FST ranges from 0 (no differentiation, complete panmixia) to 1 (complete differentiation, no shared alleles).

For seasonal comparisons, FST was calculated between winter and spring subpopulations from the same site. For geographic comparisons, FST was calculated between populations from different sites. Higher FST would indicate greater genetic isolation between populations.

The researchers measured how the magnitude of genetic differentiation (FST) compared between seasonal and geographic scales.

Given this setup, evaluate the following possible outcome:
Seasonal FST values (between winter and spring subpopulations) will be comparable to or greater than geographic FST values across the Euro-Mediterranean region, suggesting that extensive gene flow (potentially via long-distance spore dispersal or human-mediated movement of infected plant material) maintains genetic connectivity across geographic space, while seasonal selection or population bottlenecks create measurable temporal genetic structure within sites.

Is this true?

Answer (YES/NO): NO